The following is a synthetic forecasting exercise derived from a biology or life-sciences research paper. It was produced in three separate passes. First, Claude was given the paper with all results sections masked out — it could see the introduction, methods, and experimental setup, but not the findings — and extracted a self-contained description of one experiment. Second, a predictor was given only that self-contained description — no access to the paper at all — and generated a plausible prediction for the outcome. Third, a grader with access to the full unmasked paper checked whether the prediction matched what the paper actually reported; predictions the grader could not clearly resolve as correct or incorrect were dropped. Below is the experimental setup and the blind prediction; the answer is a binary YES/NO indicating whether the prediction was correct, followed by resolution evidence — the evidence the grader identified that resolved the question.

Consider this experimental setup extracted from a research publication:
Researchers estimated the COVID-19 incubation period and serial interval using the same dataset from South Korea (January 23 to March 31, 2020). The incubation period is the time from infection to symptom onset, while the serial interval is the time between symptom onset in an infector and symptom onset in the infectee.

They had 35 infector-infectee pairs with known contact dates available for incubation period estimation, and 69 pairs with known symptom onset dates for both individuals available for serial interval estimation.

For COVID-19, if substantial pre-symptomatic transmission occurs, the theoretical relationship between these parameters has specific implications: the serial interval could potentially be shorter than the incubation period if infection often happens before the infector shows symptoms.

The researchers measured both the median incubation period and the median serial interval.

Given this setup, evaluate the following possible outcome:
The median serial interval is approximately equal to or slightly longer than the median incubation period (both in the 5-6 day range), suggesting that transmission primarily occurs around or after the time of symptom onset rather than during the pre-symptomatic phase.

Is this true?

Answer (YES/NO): NO